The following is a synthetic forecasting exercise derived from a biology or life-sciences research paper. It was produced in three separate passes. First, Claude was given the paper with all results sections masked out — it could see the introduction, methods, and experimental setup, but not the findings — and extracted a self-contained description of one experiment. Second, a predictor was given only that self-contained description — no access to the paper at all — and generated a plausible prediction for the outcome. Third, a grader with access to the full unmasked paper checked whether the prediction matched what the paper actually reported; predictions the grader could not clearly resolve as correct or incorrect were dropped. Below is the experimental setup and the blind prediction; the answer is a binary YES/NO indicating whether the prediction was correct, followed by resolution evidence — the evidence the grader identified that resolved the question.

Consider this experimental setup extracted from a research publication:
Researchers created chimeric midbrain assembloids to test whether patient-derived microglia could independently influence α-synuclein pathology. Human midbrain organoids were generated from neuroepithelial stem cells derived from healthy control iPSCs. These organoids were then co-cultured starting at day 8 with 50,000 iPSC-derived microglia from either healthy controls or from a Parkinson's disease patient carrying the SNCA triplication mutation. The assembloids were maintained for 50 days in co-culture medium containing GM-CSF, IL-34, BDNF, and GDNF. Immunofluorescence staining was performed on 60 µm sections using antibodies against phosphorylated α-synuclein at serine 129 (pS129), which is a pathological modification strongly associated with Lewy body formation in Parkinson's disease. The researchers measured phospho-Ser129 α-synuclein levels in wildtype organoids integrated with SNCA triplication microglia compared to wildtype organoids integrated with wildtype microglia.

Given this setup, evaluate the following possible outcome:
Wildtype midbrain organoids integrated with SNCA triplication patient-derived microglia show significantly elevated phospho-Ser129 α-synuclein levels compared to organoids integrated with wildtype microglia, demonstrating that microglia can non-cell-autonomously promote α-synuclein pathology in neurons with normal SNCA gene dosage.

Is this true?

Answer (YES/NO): YES